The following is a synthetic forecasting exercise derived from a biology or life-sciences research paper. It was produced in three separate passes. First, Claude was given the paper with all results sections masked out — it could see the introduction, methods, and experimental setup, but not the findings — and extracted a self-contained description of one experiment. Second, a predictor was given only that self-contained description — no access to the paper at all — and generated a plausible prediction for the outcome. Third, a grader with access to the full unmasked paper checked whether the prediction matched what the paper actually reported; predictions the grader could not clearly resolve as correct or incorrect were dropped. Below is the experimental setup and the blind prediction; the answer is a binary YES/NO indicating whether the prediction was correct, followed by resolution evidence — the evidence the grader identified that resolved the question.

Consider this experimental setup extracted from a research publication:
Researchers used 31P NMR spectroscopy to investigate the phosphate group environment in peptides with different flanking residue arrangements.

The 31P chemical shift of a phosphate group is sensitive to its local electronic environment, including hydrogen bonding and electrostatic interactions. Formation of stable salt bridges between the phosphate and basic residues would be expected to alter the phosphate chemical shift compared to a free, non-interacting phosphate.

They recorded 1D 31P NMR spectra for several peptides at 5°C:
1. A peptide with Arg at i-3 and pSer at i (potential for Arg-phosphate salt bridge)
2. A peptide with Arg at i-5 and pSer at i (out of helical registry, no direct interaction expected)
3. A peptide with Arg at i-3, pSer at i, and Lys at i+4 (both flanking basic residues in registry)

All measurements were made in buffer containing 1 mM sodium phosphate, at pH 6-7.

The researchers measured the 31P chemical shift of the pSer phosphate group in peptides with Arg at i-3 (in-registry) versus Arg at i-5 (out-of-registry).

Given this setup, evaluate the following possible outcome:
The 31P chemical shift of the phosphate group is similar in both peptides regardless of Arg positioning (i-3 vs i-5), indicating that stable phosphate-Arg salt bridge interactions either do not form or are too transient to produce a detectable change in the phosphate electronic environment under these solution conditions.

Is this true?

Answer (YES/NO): NO